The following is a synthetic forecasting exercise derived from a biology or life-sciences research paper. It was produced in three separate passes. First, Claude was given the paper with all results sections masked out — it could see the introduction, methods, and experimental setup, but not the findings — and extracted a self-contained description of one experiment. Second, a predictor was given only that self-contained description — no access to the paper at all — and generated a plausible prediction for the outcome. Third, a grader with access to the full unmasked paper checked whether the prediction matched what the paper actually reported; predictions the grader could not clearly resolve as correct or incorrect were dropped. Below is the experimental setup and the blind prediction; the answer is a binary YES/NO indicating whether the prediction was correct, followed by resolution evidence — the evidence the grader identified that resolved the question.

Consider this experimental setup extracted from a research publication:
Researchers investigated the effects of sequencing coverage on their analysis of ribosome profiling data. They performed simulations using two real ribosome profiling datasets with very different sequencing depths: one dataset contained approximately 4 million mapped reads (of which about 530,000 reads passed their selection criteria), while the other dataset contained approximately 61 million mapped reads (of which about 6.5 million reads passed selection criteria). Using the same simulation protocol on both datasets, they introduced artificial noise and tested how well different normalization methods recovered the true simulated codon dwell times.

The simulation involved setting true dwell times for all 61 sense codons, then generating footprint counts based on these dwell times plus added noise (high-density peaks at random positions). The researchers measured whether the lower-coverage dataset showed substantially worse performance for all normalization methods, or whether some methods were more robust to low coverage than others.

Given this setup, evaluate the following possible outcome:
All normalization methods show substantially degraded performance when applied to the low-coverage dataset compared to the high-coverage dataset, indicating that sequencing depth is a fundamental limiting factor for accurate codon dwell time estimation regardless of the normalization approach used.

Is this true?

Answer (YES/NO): NO